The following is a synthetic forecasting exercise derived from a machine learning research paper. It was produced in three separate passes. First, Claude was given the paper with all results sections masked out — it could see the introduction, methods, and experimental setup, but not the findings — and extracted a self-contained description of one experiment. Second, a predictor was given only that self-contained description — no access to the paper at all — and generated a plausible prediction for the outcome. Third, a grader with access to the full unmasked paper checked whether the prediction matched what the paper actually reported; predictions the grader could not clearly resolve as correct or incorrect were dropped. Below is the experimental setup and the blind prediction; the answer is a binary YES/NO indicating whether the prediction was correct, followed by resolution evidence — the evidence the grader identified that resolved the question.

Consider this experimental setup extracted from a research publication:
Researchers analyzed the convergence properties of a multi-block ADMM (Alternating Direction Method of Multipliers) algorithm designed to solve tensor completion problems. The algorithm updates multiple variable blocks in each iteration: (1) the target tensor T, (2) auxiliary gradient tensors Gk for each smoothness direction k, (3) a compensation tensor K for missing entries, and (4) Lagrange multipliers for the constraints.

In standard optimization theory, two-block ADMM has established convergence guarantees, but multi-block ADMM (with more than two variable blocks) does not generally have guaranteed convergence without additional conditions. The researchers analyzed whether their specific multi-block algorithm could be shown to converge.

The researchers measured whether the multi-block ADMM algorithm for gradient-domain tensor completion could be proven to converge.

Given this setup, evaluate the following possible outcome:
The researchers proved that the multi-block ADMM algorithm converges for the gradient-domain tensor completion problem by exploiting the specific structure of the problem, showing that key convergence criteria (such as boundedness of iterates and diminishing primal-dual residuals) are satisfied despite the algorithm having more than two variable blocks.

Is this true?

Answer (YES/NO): NO